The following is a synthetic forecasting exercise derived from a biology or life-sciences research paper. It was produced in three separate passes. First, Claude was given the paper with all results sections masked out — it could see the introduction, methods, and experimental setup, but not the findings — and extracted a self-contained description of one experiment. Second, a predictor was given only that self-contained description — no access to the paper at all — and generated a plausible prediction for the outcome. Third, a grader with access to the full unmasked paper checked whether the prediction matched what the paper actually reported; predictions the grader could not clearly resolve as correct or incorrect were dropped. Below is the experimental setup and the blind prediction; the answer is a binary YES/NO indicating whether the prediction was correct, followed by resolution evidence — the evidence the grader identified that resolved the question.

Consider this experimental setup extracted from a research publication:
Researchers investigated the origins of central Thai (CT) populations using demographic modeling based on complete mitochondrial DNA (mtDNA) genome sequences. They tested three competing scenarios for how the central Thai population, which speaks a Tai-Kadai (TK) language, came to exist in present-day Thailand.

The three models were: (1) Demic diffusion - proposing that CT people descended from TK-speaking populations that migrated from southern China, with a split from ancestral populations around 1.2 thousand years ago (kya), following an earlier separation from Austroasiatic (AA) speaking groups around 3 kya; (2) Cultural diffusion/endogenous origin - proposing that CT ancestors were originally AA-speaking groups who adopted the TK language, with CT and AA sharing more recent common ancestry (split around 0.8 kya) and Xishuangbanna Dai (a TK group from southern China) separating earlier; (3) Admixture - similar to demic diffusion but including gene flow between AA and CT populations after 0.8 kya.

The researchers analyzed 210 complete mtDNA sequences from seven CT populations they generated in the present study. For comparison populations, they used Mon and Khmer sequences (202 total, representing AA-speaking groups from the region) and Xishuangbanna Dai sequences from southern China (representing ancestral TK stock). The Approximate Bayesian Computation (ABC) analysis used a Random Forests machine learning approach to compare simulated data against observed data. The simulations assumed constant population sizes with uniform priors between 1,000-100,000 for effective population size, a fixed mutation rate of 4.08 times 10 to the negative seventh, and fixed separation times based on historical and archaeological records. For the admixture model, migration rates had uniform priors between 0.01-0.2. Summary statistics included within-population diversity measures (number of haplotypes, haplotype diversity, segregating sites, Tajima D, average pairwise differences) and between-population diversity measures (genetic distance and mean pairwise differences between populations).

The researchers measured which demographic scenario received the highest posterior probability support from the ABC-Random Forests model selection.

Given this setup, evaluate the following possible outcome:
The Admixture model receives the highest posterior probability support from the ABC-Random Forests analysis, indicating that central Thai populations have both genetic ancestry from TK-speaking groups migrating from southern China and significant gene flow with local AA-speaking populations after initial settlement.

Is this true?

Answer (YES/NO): NO